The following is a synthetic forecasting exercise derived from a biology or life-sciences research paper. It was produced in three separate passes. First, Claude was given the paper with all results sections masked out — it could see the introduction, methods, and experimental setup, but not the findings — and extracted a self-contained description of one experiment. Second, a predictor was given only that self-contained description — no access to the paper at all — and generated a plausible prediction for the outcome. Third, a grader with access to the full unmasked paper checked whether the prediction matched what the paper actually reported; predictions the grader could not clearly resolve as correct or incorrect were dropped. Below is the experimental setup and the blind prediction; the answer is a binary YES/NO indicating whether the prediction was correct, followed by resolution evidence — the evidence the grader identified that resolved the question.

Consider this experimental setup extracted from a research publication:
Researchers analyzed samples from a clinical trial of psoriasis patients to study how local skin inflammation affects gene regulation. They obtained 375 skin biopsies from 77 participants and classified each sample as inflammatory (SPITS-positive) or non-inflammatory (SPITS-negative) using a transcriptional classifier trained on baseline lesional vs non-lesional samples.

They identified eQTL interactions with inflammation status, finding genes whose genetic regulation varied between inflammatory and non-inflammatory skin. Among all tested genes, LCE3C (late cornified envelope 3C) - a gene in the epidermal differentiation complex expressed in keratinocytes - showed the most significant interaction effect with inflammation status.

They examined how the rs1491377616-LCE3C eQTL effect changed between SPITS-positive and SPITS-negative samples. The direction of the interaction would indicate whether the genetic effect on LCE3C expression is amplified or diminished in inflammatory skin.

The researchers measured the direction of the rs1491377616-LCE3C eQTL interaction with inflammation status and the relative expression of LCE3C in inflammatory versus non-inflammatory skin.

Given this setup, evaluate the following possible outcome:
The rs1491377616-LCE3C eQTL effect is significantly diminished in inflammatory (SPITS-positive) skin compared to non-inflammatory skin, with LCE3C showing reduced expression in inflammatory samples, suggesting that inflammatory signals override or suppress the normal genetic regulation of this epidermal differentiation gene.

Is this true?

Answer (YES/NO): NO